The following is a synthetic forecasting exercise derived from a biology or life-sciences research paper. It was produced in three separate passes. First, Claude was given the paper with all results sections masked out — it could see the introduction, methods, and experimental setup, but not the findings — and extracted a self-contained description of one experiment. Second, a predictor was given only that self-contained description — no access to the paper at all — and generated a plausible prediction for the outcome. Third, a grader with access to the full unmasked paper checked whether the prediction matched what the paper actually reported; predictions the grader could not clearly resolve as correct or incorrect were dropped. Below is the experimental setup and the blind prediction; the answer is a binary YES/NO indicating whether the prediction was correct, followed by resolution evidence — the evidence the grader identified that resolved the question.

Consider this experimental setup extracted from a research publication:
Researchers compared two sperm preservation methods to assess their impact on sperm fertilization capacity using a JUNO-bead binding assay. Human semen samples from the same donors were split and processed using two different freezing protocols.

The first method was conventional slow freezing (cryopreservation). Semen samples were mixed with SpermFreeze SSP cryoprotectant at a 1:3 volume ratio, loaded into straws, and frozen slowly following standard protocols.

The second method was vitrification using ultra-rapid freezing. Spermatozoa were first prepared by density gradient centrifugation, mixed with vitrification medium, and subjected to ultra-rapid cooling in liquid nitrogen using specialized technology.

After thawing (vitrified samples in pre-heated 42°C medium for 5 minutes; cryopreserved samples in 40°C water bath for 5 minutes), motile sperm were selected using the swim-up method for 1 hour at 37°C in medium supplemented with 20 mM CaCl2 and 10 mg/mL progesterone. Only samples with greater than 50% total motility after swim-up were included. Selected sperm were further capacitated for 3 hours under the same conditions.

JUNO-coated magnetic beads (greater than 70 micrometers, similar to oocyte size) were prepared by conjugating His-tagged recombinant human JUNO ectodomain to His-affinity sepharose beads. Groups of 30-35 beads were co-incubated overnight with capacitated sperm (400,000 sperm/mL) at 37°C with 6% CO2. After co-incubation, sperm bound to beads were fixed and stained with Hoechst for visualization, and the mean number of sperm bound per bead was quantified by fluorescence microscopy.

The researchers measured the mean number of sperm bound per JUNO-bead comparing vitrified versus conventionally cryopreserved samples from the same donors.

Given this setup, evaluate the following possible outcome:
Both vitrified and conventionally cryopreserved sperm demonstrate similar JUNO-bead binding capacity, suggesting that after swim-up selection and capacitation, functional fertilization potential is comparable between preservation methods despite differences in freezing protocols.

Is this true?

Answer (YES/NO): NO